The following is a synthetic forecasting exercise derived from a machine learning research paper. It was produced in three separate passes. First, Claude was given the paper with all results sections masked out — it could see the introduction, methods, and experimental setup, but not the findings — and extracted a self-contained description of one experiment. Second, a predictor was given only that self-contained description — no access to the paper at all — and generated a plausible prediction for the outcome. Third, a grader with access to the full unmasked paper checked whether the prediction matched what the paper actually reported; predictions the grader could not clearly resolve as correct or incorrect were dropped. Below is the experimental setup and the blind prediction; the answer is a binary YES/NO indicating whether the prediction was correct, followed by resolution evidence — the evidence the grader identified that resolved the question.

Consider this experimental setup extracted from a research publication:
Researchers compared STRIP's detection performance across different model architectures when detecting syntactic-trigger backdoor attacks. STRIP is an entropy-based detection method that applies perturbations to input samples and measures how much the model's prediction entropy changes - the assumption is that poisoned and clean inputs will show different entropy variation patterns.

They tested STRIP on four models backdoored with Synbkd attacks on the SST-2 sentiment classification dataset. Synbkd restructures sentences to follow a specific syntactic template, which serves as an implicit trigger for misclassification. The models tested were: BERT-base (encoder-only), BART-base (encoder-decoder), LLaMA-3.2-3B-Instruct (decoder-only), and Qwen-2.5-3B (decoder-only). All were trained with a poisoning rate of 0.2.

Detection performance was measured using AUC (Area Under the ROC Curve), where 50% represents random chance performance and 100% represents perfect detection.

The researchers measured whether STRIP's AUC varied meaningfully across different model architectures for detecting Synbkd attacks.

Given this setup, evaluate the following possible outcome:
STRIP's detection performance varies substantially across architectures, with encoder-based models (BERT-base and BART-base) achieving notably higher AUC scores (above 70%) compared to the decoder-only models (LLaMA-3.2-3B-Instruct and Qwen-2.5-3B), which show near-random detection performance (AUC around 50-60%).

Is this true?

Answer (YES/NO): NO